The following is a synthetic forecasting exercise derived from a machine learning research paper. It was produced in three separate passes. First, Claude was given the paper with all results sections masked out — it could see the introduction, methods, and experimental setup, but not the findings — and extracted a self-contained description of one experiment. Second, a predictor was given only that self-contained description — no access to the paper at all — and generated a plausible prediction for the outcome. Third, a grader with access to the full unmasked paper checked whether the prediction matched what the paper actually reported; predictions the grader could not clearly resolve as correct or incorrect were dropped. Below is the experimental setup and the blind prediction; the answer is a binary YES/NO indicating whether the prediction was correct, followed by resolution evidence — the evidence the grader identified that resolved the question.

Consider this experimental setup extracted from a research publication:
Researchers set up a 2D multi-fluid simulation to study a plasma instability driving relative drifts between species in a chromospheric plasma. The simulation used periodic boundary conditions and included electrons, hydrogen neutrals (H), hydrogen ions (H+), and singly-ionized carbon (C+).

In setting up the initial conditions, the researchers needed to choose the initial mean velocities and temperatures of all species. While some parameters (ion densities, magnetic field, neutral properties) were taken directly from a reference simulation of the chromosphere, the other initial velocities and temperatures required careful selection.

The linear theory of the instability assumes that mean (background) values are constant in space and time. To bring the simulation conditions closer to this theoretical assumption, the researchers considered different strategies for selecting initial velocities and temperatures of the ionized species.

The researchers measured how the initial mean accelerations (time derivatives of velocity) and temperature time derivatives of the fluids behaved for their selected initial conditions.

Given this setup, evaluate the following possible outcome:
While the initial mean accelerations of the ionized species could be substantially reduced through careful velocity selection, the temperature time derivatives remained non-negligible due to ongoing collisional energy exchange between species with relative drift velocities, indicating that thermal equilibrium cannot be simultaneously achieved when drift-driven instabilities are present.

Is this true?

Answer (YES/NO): NO